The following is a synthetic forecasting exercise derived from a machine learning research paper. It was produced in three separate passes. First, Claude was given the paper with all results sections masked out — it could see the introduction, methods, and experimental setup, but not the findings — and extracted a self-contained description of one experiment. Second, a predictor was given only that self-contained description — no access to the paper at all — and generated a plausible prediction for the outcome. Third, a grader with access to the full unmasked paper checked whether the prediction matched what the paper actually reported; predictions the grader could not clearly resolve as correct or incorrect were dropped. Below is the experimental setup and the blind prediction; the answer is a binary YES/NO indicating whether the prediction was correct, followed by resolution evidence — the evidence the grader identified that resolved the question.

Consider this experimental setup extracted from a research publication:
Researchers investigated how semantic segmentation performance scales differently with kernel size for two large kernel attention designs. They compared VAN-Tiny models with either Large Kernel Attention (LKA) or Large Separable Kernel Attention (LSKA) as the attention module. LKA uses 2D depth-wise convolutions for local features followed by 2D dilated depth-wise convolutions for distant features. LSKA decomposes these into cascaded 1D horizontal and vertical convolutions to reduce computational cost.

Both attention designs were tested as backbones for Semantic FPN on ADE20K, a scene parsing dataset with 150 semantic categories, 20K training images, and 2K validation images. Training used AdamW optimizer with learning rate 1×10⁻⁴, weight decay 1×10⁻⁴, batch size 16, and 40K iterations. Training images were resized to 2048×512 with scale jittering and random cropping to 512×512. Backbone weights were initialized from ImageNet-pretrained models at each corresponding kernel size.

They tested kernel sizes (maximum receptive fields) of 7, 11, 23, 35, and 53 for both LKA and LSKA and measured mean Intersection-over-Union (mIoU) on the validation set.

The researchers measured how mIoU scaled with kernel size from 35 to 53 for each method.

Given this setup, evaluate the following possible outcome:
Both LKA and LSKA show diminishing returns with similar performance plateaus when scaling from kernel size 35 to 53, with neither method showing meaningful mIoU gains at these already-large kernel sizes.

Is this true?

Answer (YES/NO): NO